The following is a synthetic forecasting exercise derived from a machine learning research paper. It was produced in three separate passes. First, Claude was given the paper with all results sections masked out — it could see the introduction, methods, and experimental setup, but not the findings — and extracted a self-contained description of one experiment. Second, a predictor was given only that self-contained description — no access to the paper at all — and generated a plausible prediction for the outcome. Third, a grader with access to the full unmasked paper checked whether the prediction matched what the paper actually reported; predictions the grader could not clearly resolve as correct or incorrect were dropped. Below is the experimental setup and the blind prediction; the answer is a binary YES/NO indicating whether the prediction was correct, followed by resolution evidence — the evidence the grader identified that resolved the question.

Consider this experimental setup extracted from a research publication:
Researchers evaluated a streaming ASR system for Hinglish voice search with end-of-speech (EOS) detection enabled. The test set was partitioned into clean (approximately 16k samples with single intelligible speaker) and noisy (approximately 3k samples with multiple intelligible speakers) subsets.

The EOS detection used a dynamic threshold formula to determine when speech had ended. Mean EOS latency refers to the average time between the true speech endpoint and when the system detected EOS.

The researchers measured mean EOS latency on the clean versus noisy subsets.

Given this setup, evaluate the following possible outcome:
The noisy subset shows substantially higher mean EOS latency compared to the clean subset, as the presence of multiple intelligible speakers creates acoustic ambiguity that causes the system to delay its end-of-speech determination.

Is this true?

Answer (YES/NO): YES